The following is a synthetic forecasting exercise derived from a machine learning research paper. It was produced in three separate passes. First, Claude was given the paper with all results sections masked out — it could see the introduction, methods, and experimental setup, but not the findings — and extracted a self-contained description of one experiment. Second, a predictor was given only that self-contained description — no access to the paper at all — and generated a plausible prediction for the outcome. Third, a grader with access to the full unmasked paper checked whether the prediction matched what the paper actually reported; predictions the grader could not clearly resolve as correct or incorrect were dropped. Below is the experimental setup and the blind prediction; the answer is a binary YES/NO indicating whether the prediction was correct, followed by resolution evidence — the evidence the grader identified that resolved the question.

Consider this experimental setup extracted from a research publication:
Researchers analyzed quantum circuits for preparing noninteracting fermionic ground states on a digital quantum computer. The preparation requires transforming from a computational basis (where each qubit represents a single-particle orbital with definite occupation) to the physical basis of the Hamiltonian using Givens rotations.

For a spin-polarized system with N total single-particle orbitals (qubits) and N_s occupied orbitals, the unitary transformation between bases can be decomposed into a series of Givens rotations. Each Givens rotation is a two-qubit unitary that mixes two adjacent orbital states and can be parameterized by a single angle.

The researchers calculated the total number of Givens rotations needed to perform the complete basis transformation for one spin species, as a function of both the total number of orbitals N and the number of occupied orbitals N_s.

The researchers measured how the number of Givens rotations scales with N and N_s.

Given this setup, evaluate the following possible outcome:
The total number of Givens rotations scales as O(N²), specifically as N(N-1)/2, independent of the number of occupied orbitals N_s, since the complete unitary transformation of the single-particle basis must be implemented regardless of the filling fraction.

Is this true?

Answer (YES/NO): NO